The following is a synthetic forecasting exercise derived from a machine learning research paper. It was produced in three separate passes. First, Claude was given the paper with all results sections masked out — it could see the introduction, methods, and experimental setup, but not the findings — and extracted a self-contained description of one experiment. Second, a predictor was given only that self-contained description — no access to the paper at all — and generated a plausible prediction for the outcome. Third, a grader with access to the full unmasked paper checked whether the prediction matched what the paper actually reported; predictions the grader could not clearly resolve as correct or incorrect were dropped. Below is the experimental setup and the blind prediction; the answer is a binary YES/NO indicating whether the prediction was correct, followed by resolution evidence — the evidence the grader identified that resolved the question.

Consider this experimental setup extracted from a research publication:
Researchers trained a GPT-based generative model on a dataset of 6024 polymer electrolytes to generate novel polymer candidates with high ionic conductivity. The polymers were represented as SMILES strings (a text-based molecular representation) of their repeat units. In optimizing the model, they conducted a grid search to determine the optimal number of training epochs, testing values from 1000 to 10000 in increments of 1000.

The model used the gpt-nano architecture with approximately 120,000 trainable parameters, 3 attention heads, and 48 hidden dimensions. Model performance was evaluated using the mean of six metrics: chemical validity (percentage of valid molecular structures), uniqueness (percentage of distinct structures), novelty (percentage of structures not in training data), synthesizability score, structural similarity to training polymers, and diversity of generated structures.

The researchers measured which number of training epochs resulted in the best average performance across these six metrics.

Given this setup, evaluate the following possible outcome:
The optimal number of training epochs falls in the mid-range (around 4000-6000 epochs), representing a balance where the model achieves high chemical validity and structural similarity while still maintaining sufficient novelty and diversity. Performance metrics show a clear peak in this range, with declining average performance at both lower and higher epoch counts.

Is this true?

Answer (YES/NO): YES